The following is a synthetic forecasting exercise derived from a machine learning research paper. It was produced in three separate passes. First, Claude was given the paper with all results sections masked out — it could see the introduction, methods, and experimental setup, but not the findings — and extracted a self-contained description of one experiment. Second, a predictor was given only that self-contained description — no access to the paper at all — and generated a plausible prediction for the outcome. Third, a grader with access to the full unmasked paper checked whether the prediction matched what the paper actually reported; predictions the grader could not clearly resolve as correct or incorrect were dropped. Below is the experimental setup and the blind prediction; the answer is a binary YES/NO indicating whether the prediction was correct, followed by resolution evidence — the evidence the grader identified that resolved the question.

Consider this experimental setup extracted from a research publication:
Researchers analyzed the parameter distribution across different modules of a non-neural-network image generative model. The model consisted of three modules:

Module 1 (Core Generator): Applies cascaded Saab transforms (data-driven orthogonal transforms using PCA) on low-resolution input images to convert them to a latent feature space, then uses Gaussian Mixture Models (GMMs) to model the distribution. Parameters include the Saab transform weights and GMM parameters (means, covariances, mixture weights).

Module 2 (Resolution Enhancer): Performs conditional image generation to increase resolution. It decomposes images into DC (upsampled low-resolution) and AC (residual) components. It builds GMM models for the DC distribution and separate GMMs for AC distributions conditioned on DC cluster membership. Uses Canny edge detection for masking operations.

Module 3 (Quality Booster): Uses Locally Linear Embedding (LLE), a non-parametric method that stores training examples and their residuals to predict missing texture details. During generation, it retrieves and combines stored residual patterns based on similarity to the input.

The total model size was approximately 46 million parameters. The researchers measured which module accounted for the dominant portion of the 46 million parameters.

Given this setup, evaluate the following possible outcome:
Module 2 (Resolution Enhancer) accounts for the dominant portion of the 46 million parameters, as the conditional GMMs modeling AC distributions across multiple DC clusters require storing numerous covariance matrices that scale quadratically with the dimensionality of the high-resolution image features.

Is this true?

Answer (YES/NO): NO